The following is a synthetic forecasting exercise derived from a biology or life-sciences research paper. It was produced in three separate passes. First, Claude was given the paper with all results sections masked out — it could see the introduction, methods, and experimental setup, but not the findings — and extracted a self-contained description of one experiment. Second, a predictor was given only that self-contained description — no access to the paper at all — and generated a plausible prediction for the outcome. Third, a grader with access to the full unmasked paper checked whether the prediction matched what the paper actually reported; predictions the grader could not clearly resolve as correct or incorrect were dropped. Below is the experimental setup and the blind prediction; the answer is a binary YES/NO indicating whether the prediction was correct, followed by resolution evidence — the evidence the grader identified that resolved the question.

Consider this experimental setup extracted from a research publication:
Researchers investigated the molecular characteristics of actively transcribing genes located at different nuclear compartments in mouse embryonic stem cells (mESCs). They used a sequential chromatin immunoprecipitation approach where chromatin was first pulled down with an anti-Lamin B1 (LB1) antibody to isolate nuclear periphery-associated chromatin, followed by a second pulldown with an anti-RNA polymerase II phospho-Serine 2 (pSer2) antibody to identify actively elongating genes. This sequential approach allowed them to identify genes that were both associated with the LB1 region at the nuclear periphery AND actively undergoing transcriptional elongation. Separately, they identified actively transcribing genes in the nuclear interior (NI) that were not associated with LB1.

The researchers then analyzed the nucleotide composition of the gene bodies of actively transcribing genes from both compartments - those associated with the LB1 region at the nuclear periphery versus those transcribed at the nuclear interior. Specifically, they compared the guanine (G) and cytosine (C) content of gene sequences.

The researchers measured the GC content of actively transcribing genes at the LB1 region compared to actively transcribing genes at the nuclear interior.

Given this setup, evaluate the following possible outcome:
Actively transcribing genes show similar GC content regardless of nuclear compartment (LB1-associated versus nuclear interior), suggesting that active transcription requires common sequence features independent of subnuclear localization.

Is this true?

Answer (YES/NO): NO